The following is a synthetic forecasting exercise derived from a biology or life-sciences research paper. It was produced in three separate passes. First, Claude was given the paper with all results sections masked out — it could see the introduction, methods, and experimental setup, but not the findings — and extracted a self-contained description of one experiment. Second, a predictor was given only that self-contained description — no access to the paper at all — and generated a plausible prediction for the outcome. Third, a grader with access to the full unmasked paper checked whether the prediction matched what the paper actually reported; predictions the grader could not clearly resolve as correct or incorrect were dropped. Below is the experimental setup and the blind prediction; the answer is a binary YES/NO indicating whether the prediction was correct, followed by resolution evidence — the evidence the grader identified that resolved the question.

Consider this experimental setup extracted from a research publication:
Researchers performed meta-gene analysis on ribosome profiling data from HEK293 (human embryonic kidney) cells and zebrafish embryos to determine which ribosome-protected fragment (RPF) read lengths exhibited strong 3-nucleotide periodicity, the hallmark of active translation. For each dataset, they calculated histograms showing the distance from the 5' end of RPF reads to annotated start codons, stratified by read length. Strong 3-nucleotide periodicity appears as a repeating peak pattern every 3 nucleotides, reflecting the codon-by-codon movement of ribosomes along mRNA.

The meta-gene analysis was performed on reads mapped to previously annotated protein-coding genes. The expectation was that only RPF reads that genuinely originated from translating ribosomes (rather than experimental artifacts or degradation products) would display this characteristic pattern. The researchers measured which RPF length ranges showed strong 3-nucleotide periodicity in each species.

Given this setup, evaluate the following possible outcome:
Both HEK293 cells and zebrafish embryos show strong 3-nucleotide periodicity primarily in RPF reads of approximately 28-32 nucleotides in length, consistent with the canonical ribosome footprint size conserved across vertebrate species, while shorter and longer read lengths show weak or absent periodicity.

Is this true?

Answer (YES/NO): NO